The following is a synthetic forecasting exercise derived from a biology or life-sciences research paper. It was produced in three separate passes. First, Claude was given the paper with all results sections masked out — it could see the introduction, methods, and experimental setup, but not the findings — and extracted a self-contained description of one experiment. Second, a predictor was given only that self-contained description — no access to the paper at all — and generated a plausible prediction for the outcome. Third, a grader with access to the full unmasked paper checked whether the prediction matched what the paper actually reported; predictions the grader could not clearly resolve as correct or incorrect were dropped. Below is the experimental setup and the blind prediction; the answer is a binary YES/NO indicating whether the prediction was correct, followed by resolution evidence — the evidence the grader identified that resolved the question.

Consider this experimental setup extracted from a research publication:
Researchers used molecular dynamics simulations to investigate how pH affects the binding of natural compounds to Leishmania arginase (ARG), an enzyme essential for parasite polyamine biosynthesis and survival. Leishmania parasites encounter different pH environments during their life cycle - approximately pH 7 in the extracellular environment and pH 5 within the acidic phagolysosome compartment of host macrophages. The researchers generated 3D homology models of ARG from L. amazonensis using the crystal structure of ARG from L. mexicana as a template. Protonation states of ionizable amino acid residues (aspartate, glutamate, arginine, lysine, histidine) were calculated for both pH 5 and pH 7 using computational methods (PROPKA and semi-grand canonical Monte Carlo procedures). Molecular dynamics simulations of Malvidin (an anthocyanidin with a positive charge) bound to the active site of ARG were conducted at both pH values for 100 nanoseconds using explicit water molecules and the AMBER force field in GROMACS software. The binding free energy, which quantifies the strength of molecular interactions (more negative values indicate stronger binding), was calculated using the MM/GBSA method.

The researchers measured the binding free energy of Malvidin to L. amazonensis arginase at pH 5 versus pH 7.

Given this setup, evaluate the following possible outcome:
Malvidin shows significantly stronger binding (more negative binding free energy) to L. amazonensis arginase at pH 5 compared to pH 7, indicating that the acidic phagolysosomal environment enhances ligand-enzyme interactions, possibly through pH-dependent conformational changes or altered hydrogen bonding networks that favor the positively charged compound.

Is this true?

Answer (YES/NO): YES